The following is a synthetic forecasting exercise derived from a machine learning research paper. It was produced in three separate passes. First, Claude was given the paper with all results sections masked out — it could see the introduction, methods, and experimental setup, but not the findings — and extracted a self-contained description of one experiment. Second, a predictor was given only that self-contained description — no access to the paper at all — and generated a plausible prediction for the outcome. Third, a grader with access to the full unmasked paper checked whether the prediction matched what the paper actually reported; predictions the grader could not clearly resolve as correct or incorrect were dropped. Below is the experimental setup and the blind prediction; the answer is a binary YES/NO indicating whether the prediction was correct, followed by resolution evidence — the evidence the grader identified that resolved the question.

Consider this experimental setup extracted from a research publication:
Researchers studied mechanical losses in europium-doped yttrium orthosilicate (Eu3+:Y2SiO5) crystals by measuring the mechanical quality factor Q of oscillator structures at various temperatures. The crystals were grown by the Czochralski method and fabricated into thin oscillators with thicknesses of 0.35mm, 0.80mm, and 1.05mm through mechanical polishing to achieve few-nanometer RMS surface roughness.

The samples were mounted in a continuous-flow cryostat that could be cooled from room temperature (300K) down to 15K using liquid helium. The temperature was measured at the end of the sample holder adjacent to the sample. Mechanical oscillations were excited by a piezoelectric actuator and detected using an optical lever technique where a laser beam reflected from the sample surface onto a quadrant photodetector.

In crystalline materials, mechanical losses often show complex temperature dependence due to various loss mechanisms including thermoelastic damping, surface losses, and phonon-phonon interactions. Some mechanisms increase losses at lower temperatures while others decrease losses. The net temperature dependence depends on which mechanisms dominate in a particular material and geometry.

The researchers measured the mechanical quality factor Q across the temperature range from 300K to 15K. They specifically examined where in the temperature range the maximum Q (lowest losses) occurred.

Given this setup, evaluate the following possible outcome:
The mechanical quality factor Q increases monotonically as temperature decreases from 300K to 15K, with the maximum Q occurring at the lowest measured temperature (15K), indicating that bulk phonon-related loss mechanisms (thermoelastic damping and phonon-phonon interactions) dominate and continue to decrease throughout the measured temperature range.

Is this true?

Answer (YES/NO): NO